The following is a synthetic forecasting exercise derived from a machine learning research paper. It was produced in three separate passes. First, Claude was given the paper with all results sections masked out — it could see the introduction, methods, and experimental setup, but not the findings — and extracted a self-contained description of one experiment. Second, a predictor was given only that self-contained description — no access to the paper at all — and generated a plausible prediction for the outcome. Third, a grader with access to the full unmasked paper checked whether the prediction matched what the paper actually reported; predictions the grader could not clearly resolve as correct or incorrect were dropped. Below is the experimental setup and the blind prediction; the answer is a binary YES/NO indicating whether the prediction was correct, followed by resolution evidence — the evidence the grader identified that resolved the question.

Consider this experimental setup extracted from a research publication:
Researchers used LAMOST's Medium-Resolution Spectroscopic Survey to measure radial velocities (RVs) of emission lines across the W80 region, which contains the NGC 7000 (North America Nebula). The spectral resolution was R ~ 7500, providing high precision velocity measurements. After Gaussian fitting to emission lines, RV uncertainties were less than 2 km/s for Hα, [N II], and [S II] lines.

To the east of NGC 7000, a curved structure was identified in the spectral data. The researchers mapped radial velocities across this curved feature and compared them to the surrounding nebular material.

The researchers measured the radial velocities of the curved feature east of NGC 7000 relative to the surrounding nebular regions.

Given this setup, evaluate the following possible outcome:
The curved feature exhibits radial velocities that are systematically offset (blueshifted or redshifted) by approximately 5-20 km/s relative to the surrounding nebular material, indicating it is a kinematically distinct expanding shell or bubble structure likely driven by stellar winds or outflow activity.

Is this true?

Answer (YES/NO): NO